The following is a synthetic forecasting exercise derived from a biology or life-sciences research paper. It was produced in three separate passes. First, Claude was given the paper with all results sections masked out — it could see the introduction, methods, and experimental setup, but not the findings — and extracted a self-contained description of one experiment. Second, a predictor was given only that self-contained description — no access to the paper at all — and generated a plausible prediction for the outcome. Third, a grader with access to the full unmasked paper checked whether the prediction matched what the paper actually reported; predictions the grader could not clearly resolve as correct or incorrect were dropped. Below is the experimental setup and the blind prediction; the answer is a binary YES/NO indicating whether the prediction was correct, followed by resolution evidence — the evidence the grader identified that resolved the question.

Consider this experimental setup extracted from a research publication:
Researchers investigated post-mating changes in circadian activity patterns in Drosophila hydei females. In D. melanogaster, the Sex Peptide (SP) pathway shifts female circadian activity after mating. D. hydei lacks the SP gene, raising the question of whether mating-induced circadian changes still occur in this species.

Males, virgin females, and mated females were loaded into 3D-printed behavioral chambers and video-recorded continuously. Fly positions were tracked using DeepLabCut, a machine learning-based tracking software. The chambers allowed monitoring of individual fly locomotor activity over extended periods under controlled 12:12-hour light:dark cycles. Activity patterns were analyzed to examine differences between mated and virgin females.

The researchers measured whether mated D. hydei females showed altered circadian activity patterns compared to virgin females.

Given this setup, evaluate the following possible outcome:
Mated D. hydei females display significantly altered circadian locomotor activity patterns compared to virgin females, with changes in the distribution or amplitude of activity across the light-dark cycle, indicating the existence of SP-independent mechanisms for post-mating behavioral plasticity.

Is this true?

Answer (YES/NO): YES